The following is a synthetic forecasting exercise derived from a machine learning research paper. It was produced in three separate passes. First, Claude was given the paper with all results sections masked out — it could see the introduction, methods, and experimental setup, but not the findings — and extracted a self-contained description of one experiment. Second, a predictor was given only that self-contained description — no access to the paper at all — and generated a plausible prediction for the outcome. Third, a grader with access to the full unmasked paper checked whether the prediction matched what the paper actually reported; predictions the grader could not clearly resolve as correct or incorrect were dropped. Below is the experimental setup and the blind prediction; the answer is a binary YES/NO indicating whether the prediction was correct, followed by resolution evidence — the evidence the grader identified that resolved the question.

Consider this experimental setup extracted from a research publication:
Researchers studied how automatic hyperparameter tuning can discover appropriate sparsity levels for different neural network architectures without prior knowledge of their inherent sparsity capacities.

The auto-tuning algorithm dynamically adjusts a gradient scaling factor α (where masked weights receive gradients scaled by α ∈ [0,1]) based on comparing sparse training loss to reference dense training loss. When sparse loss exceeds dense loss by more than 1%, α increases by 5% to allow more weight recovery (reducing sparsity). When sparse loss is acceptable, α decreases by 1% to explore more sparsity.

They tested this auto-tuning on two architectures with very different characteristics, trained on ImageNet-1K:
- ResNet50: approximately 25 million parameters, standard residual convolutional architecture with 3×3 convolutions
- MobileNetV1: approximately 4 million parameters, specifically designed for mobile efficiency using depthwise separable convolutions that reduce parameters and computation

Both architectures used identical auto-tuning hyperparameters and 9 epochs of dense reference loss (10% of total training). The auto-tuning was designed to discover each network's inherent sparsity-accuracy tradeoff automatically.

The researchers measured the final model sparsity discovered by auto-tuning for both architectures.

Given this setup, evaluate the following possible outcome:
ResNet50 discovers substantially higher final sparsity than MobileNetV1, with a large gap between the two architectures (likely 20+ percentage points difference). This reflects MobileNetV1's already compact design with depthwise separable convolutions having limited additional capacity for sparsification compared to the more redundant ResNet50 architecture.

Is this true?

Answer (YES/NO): NO